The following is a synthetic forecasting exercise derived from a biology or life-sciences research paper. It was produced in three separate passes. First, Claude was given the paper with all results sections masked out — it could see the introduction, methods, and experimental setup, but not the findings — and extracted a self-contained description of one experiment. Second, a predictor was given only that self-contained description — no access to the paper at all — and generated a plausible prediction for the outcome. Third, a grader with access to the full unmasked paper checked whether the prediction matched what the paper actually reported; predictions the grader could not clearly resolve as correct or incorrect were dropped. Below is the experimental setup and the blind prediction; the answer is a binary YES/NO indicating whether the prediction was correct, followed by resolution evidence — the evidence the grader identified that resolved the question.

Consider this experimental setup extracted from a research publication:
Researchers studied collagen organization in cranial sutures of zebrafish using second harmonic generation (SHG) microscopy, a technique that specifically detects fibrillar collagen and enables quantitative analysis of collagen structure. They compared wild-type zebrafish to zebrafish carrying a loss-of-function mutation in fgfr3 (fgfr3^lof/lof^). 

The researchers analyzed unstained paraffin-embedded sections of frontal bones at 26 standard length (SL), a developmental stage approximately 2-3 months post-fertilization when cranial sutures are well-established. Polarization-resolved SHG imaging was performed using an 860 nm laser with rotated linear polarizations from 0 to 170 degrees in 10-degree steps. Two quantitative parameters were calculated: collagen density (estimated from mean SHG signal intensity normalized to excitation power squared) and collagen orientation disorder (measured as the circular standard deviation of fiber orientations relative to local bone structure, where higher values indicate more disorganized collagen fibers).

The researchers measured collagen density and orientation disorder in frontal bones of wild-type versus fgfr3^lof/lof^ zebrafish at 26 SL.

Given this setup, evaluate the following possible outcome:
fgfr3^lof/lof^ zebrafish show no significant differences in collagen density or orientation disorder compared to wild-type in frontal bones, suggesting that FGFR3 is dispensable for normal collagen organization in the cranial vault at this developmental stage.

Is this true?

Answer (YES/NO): NO